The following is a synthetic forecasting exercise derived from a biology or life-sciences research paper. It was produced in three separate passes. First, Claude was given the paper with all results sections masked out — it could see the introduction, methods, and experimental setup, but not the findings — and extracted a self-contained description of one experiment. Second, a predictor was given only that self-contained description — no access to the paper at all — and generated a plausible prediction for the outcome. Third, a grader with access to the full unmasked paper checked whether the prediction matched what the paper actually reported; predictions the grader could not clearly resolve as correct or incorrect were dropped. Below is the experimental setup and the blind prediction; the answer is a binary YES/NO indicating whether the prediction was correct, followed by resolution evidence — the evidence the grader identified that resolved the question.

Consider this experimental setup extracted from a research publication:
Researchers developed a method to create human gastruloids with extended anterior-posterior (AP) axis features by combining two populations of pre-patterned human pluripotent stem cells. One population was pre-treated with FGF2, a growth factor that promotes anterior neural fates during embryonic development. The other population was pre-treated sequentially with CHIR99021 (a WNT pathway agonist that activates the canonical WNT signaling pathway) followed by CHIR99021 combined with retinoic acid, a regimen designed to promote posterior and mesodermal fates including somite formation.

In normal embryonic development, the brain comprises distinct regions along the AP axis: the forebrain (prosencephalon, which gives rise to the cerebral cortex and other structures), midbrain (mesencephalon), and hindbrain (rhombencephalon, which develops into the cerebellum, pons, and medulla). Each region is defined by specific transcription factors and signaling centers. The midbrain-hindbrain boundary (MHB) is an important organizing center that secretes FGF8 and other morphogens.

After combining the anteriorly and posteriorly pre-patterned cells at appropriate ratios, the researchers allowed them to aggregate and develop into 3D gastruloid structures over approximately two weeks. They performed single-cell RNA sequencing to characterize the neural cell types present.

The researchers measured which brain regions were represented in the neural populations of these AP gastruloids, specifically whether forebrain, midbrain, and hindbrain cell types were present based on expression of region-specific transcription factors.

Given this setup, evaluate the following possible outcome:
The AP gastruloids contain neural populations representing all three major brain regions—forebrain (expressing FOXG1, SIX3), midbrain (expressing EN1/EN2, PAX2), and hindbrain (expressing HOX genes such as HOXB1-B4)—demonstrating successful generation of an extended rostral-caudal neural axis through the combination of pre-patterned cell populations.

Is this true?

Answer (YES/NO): NO